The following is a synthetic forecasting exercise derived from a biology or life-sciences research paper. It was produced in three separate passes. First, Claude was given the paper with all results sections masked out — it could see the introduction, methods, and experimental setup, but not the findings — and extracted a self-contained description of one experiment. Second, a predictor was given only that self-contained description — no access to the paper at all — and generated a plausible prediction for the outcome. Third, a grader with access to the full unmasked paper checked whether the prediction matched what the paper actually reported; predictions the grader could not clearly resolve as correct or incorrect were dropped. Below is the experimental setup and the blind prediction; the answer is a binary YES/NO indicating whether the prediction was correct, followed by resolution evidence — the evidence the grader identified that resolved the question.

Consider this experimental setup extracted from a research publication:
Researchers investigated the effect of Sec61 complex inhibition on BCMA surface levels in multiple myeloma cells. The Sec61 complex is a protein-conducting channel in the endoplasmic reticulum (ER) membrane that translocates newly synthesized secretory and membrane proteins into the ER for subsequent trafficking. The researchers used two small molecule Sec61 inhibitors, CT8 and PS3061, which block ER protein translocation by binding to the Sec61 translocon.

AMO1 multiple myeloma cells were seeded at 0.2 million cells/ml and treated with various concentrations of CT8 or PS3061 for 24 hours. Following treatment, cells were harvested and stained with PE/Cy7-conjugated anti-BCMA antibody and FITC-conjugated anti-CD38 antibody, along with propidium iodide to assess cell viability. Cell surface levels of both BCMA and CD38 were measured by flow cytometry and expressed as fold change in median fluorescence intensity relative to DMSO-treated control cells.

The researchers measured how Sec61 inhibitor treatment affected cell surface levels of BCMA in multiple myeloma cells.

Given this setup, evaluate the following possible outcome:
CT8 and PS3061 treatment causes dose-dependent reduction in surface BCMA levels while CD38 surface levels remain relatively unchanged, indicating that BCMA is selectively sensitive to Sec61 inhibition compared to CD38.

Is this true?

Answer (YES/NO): NO